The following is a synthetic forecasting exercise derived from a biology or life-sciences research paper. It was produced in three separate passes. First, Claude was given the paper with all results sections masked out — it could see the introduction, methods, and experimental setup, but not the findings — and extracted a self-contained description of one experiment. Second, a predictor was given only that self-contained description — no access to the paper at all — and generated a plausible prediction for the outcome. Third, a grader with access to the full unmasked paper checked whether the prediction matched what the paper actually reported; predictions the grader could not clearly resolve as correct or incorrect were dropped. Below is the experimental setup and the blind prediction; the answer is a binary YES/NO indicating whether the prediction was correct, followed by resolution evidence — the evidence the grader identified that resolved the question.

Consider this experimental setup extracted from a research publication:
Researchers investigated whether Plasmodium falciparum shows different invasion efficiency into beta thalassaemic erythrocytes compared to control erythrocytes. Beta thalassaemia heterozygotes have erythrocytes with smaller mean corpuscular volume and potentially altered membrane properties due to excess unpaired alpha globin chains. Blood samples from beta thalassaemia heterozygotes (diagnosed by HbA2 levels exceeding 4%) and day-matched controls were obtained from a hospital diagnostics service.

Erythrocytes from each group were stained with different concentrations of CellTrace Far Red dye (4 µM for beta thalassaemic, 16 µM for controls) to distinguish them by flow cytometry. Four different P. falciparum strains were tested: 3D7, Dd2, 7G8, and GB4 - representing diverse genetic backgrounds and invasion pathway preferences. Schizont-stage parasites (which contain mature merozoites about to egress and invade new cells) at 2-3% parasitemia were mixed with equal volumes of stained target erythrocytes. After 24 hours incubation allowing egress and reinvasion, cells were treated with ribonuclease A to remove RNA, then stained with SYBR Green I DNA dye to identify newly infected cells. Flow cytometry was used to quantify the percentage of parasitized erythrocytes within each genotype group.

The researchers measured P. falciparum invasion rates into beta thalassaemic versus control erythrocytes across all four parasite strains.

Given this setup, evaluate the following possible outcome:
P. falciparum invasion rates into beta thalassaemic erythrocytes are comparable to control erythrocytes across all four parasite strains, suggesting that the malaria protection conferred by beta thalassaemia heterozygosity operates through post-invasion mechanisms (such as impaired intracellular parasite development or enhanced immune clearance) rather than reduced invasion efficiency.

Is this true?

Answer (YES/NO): YES